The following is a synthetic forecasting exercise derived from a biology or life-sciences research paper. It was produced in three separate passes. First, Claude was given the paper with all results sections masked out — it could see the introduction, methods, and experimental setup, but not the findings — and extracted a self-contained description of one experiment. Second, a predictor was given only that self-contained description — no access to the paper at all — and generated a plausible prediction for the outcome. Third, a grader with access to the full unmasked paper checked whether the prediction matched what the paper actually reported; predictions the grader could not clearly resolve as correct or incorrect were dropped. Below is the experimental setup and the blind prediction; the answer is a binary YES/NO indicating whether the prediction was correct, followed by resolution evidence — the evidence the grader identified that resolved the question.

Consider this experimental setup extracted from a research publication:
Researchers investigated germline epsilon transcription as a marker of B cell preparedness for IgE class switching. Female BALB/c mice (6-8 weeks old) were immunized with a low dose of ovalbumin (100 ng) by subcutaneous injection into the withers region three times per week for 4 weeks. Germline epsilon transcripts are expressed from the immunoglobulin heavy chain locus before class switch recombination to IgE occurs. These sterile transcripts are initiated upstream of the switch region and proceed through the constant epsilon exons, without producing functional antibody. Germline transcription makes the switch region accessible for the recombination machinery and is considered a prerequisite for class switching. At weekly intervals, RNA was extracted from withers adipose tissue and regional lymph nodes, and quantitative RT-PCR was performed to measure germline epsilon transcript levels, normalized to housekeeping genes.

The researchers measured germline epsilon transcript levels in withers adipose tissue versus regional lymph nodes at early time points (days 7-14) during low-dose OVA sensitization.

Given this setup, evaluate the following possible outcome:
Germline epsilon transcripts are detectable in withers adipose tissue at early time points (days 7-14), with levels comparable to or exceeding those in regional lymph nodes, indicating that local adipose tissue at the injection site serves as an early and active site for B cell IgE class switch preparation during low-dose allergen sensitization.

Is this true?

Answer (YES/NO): YES